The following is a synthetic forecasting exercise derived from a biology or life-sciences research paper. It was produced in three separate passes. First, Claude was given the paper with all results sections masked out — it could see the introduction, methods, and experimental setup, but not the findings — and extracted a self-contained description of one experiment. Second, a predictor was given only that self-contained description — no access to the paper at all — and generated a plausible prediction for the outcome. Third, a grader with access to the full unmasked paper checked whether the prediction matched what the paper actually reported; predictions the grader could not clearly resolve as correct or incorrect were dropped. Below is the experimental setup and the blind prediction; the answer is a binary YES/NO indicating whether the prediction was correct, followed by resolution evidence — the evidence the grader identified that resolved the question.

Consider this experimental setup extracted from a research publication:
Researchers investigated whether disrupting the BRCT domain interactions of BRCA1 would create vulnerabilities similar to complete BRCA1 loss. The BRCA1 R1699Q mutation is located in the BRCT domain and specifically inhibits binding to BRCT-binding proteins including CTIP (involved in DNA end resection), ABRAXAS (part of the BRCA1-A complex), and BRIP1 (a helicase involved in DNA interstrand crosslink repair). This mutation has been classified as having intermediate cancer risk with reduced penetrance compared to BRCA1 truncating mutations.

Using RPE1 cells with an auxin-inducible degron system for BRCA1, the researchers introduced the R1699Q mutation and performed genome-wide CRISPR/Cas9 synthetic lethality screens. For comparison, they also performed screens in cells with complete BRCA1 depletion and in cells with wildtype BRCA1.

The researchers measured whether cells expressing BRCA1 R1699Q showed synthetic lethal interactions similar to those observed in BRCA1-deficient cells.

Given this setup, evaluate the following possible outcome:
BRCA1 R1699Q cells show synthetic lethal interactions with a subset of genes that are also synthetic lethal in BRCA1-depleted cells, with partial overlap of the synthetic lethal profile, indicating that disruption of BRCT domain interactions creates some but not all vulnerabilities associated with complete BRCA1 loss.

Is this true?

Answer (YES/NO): YES